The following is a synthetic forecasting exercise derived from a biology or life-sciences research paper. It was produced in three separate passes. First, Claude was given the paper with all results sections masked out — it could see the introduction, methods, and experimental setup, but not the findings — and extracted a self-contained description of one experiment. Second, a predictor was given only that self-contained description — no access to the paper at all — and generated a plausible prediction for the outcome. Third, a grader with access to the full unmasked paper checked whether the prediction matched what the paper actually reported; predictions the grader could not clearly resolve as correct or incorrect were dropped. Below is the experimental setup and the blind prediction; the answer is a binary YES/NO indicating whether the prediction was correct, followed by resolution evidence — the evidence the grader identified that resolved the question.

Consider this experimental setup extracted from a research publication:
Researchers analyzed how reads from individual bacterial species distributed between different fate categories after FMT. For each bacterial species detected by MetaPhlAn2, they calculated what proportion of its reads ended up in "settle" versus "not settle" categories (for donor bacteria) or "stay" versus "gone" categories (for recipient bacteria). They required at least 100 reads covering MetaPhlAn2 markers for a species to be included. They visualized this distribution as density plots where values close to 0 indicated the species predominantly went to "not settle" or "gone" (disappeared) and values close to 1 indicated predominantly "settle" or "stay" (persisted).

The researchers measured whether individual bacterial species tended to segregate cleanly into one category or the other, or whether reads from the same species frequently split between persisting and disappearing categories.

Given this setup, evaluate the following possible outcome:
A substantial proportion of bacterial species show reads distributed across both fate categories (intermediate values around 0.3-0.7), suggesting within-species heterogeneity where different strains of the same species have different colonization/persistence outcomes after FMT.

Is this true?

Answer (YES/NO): NO